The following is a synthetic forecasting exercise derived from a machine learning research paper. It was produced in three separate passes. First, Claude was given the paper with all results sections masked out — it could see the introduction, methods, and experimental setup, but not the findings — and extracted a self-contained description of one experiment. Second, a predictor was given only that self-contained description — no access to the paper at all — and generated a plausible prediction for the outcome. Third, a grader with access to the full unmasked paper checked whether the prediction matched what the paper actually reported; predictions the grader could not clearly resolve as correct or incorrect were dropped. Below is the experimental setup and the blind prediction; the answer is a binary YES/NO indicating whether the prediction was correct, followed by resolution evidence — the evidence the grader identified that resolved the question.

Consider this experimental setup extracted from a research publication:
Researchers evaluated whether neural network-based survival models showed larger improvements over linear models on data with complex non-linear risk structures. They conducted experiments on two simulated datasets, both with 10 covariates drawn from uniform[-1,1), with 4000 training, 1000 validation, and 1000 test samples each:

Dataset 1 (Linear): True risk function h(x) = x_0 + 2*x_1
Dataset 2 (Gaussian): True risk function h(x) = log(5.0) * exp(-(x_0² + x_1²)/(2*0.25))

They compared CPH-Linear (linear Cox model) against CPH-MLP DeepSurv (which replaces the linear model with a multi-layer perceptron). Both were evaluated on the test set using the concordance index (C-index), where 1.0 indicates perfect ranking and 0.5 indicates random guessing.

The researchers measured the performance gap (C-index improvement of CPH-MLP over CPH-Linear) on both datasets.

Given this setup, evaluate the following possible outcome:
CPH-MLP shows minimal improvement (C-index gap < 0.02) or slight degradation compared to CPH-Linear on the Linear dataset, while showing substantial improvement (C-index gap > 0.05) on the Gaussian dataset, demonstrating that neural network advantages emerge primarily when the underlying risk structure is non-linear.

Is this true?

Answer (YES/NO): YES